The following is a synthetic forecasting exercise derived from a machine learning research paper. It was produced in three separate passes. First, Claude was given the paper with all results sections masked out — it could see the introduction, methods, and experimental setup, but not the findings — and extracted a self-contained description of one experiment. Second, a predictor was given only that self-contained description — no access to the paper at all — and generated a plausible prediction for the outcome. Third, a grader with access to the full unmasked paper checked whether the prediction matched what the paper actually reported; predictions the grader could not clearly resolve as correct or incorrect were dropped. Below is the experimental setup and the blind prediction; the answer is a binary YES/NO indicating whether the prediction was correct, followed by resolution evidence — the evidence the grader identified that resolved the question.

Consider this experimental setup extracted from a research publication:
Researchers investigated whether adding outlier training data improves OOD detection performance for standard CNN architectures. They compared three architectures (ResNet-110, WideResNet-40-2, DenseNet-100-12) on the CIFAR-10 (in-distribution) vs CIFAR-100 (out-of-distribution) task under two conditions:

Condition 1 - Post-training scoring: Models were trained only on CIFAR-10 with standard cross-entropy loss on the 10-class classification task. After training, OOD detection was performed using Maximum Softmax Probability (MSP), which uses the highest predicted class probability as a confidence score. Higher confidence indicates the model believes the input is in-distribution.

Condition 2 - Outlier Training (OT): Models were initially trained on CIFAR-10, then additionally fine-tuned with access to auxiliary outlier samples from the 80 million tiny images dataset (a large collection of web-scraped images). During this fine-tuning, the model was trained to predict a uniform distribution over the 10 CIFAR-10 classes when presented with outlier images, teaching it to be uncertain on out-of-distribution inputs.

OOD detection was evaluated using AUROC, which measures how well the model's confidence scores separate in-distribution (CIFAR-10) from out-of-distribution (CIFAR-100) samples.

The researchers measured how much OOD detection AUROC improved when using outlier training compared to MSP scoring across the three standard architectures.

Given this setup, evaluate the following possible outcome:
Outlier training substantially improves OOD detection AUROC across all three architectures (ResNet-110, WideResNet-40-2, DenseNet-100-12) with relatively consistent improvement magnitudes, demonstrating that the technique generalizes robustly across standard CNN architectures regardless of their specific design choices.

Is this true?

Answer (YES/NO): YES